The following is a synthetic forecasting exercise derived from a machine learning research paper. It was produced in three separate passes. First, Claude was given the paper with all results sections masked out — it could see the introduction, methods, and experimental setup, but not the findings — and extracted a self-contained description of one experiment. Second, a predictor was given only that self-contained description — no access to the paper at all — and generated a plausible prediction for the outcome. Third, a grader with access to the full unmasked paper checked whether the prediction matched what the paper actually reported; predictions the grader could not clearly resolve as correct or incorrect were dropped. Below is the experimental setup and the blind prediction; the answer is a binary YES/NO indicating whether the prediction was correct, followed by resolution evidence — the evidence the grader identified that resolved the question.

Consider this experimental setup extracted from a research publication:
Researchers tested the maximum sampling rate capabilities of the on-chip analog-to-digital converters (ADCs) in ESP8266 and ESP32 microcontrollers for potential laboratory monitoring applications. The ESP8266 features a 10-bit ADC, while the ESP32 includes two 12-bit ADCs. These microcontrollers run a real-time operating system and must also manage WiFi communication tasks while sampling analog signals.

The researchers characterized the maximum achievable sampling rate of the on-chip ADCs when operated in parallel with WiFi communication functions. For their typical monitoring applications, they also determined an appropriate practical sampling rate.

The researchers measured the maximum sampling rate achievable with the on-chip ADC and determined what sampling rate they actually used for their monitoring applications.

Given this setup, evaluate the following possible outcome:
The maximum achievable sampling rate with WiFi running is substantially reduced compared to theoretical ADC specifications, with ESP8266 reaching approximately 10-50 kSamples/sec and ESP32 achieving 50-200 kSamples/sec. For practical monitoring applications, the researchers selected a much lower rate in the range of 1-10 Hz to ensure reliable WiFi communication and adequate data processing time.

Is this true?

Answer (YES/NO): NO